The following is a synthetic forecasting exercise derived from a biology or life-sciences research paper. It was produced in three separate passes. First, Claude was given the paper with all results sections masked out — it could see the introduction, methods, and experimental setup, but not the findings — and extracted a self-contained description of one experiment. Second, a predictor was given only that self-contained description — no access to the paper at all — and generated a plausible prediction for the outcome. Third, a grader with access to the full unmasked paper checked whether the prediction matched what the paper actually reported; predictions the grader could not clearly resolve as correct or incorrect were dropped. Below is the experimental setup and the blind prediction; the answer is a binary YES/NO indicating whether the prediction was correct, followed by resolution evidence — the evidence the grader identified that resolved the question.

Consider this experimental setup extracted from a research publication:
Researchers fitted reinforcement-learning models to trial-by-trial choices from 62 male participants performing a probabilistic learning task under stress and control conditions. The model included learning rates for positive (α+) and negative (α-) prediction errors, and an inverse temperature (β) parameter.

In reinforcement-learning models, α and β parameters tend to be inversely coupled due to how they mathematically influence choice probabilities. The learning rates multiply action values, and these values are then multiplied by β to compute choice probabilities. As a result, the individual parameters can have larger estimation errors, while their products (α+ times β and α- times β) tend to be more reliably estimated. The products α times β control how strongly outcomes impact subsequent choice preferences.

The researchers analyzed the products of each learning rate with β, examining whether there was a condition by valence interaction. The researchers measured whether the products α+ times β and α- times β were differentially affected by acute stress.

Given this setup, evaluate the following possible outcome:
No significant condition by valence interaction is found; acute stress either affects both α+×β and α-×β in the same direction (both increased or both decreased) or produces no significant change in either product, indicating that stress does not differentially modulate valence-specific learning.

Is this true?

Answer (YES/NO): NO